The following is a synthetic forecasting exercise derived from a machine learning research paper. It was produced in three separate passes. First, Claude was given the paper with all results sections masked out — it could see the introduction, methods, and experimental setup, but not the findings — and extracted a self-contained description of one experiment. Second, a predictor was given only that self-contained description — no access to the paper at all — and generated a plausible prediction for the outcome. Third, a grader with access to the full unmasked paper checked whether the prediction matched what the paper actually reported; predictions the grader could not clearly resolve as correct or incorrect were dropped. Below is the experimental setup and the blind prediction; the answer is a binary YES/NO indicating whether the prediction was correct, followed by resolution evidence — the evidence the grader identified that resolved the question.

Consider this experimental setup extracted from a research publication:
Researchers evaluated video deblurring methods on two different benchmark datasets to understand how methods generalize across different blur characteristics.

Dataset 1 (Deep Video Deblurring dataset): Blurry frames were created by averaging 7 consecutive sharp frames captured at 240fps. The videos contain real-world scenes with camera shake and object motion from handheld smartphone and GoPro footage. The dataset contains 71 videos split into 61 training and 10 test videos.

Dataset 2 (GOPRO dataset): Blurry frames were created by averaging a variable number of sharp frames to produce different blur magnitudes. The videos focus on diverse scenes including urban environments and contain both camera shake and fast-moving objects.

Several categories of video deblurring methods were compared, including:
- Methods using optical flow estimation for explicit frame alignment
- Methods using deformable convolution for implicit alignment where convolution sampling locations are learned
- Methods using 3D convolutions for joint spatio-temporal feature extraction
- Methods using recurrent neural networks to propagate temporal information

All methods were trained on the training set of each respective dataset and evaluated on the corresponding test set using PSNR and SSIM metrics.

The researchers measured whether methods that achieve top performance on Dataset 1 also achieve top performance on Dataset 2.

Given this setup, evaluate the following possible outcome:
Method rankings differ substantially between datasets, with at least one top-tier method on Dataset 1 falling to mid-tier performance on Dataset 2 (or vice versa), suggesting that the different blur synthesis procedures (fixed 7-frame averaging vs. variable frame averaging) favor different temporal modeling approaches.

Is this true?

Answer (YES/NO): NO